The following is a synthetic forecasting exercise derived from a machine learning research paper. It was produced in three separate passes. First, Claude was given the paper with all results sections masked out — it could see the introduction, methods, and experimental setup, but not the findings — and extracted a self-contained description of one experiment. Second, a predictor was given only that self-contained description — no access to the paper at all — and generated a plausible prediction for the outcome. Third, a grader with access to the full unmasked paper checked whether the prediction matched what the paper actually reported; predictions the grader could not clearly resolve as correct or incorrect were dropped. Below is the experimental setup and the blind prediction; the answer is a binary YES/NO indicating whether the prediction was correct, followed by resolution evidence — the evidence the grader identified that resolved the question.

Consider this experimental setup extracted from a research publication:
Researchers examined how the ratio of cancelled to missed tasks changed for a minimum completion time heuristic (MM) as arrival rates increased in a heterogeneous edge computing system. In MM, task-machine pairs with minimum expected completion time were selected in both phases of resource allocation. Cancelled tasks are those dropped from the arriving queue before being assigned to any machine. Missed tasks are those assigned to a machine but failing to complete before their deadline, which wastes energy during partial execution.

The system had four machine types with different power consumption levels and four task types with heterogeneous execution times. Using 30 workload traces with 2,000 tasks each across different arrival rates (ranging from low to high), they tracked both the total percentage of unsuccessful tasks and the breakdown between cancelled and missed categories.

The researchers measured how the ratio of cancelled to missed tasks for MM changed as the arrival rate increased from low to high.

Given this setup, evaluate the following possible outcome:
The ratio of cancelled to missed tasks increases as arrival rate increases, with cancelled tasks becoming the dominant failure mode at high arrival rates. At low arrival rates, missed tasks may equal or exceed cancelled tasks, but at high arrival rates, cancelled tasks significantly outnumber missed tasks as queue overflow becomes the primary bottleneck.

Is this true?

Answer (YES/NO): YES